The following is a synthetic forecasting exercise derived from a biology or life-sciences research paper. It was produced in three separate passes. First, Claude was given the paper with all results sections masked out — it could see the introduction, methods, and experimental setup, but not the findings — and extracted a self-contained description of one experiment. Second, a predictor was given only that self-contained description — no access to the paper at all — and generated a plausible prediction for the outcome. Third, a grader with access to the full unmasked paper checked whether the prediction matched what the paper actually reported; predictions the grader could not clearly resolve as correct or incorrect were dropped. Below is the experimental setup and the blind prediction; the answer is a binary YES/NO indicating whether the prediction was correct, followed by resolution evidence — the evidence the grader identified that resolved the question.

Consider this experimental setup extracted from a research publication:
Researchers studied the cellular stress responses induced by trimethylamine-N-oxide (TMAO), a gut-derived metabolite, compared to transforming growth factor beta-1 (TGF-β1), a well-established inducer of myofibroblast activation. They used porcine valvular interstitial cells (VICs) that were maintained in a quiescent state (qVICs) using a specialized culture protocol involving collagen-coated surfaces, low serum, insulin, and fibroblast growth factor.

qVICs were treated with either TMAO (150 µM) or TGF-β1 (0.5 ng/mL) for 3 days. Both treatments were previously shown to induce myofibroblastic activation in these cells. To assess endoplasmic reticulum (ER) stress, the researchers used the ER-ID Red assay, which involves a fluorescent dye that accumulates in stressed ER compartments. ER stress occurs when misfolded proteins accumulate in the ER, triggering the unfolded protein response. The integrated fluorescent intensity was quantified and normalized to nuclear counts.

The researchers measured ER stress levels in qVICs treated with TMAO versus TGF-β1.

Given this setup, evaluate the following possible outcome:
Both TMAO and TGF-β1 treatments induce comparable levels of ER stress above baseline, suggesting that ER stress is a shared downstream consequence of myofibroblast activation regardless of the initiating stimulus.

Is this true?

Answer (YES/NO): NO